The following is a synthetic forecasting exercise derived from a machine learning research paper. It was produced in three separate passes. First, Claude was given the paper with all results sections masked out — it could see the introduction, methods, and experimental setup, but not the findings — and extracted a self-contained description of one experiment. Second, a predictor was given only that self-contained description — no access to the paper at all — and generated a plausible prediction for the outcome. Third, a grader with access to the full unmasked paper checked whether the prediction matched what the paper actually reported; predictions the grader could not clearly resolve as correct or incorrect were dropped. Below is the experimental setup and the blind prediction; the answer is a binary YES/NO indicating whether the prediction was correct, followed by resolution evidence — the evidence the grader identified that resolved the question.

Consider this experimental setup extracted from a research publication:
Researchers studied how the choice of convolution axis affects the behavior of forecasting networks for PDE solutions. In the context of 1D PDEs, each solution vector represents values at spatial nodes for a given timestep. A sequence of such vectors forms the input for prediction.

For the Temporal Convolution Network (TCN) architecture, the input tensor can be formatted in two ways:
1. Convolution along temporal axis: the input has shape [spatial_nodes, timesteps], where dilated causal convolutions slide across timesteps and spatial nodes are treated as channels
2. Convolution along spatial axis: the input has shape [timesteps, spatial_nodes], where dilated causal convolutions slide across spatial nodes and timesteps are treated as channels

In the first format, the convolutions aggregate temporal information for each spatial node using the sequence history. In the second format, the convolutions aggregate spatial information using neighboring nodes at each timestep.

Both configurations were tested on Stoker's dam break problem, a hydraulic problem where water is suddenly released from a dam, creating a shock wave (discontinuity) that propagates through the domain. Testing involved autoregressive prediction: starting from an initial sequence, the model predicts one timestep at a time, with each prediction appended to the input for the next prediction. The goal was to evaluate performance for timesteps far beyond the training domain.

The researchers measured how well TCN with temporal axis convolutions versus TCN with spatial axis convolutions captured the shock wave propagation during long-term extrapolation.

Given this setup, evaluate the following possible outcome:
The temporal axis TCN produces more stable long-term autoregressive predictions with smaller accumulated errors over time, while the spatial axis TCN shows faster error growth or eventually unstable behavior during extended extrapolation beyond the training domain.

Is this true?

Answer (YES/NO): NO